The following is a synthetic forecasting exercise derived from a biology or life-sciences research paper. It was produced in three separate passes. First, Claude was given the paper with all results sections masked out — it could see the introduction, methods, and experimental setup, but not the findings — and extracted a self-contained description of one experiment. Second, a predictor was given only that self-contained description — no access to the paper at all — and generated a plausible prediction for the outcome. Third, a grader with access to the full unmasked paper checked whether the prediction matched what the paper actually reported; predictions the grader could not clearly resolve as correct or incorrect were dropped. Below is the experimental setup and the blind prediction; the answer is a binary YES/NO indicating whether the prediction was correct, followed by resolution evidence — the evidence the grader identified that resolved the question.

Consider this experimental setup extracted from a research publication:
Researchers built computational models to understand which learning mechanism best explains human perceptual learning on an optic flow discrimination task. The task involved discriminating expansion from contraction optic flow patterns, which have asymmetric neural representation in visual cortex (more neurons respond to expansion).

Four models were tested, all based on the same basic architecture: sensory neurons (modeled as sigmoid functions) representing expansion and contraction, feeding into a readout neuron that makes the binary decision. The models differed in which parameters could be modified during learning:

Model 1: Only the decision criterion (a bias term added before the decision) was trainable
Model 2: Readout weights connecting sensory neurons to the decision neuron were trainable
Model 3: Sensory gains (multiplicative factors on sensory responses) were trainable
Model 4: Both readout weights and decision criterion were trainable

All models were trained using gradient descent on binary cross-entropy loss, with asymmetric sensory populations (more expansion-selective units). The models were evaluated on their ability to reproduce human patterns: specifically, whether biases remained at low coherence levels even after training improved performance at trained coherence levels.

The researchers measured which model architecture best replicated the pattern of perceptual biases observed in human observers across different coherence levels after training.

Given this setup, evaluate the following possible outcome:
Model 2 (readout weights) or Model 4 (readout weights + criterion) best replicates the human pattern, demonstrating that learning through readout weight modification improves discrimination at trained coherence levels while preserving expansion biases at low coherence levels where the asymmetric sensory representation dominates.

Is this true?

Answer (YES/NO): NO